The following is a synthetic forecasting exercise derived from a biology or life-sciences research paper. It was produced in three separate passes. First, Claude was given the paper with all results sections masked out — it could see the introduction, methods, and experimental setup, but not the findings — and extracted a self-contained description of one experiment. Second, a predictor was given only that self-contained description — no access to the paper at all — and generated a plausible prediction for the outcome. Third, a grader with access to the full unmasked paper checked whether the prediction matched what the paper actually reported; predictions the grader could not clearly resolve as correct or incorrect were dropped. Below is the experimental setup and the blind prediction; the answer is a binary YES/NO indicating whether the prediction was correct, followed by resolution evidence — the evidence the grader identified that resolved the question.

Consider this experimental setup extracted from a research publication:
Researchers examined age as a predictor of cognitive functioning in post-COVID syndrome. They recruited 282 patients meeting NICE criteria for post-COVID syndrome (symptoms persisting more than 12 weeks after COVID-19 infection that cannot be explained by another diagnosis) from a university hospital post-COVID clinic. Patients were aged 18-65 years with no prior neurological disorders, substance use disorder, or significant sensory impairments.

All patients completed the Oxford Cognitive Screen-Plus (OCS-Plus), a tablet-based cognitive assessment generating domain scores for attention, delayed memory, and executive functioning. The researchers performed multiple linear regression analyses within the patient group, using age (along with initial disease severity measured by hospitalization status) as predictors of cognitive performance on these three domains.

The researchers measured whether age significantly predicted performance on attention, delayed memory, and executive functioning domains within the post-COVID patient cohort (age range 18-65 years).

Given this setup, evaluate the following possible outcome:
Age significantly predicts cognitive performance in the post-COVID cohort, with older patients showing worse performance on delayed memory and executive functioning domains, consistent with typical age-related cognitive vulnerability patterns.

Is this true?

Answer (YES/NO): NO